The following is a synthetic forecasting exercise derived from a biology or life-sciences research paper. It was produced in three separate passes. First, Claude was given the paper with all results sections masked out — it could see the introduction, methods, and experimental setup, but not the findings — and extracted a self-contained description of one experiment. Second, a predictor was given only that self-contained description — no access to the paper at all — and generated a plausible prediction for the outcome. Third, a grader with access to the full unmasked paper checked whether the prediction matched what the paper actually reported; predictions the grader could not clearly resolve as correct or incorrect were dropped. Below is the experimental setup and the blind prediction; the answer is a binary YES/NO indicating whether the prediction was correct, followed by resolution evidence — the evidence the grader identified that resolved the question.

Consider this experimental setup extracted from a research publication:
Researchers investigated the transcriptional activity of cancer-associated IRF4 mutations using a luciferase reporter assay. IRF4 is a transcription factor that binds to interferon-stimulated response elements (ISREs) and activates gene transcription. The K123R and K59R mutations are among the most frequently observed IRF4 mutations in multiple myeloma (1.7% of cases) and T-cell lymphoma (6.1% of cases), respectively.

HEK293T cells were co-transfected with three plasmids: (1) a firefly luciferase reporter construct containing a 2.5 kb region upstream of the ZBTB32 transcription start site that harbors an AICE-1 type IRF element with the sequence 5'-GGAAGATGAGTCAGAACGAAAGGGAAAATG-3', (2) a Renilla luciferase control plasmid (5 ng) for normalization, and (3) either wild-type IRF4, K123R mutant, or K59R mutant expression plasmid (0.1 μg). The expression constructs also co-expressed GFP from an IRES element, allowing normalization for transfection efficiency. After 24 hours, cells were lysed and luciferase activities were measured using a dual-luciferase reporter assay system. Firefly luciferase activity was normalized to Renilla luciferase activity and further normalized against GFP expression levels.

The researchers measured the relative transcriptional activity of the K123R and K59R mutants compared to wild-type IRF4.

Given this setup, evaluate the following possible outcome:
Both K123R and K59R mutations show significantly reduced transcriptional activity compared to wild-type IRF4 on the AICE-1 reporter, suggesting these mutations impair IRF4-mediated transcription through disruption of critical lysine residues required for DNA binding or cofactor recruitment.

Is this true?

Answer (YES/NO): NO